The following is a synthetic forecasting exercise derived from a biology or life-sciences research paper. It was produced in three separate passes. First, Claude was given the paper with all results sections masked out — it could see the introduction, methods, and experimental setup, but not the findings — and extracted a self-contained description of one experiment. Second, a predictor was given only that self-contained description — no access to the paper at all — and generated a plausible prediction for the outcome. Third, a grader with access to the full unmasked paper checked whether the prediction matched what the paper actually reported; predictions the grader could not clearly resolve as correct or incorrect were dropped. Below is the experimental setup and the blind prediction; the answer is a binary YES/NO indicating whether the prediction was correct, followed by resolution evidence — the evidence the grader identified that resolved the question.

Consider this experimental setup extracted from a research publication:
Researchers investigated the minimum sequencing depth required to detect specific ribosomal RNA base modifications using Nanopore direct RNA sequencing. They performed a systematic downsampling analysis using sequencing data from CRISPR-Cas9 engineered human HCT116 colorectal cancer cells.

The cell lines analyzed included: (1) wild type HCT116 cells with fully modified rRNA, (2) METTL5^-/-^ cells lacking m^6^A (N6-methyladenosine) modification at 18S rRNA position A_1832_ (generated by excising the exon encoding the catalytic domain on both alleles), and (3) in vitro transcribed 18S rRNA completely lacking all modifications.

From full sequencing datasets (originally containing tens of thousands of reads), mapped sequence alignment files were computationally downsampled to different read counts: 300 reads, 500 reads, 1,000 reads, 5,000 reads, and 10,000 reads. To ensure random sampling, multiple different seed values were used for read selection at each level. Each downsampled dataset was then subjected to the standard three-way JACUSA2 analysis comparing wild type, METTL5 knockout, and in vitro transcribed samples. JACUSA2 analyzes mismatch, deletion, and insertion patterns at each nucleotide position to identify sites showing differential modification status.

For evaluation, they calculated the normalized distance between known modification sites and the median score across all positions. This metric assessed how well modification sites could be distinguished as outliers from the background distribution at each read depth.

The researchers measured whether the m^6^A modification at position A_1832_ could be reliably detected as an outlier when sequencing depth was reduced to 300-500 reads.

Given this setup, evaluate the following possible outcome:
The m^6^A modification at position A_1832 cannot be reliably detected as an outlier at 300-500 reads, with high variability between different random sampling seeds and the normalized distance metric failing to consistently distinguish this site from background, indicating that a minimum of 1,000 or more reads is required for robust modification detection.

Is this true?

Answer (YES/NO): NO